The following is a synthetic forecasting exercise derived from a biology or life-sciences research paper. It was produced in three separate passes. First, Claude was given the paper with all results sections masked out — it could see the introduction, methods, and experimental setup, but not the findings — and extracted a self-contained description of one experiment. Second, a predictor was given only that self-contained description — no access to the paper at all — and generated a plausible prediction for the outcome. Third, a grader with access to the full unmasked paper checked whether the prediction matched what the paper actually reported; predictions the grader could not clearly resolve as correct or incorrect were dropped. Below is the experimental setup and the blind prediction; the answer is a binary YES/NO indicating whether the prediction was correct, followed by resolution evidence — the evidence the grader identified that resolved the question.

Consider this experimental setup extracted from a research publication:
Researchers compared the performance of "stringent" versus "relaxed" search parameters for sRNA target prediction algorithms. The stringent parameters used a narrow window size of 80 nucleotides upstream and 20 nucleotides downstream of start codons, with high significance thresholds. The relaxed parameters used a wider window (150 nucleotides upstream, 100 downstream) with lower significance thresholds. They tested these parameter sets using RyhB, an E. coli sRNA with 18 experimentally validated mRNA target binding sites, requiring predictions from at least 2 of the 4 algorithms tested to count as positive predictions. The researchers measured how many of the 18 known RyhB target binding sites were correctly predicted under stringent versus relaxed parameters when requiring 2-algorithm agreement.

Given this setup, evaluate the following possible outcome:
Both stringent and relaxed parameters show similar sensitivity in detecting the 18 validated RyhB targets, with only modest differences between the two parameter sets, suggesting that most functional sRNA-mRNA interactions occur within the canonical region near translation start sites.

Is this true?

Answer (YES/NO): NO